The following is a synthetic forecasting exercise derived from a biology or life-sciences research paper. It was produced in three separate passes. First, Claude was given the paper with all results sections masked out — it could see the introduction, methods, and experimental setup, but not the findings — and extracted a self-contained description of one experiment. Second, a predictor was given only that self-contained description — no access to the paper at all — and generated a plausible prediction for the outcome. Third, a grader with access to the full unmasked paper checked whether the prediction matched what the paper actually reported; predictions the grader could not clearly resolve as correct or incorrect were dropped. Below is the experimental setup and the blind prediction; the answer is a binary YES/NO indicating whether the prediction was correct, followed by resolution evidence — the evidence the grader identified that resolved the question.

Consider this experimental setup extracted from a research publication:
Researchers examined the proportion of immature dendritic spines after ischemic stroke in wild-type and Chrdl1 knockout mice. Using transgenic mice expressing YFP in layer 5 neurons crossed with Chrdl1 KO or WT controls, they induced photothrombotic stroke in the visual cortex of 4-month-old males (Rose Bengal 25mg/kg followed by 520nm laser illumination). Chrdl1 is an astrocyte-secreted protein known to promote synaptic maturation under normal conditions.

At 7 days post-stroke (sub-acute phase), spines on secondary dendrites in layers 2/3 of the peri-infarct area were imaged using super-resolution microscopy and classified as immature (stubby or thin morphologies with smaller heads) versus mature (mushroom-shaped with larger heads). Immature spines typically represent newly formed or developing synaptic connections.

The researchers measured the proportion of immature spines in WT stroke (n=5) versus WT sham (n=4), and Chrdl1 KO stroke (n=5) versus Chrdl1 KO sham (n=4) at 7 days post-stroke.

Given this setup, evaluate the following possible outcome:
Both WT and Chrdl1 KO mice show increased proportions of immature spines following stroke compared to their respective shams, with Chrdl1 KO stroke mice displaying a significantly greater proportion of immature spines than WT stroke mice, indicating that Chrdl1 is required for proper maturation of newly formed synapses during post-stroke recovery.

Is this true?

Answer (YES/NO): NO